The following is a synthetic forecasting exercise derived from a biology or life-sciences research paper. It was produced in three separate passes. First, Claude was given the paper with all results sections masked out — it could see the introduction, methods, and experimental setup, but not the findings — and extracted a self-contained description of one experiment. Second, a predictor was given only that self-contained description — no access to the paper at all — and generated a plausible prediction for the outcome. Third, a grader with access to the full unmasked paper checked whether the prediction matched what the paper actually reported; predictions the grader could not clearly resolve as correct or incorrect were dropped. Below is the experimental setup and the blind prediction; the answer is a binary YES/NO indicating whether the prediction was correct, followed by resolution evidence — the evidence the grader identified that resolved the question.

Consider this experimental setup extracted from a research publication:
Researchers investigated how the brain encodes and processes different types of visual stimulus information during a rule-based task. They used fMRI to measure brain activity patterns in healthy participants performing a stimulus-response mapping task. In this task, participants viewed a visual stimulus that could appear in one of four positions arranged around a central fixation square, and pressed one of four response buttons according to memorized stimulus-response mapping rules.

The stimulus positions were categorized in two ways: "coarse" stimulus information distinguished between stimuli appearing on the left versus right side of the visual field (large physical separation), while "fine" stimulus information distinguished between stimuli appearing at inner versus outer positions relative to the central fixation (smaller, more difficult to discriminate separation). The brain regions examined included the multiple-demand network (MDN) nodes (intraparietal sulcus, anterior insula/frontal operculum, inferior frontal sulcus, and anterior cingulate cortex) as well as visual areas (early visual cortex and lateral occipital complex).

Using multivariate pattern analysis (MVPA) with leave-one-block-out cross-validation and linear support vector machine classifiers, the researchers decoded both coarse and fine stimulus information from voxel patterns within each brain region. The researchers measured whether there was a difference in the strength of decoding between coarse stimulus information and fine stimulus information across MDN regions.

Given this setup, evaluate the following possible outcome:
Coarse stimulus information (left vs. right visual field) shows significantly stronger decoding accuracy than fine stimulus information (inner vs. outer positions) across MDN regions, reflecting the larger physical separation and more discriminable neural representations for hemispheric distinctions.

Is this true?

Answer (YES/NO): NO